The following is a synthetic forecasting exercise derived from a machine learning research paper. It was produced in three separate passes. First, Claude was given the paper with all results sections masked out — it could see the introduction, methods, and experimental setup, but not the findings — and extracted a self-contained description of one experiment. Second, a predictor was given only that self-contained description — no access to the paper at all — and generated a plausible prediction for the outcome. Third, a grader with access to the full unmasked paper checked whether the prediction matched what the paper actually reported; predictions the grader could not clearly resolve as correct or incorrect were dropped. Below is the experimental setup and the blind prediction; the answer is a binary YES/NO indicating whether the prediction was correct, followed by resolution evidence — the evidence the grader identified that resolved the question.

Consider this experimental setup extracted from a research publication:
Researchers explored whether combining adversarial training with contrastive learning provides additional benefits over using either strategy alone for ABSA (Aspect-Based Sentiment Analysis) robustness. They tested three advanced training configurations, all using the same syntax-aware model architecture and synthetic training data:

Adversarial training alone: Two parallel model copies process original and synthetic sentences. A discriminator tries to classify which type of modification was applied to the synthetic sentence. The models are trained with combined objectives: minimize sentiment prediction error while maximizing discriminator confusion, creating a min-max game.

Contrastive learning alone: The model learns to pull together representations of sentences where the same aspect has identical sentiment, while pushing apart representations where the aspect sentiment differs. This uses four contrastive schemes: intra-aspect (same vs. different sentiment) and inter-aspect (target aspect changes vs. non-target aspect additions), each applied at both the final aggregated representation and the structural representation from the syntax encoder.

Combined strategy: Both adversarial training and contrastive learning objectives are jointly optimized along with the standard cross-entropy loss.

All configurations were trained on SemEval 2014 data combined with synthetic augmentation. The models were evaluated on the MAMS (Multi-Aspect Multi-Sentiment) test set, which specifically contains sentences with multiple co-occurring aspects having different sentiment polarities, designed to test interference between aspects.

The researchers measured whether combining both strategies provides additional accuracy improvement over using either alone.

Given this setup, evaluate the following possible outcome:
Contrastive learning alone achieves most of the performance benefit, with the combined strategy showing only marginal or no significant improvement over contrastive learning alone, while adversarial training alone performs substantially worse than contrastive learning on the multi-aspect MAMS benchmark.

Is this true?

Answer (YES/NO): NO